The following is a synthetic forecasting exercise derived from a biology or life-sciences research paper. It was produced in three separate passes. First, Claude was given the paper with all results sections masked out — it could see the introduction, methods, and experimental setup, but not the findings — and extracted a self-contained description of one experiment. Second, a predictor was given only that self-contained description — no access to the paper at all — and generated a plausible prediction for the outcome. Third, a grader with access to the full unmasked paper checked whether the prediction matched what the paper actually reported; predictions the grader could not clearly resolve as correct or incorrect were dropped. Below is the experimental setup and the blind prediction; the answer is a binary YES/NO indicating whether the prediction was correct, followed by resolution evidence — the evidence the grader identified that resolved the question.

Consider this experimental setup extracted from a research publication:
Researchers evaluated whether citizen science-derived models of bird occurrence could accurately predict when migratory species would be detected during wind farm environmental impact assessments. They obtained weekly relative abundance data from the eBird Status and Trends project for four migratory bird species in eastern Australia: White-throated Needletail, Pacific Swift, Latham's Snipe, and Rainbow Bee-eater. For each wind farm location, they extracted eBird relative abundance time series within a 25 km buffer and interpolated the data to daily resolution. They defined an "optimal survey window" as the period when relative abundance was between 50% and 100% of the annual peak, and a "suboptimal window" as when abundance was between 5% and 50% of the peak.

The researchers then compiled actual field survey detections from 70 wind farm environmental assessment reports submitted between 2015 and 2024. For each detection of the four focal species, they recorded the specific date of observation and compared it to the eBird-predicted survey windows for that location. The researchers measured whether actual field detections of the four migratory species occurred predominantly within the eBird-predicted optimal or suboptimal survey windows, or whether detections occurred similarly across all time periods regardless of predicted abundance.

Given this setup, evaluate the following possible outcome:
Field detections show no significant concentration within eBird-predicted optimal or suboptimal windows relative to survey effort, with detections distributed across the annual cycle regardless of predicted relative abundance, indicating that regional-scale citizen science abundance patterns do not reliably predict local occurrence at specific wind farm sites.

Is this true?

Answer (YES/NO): NO